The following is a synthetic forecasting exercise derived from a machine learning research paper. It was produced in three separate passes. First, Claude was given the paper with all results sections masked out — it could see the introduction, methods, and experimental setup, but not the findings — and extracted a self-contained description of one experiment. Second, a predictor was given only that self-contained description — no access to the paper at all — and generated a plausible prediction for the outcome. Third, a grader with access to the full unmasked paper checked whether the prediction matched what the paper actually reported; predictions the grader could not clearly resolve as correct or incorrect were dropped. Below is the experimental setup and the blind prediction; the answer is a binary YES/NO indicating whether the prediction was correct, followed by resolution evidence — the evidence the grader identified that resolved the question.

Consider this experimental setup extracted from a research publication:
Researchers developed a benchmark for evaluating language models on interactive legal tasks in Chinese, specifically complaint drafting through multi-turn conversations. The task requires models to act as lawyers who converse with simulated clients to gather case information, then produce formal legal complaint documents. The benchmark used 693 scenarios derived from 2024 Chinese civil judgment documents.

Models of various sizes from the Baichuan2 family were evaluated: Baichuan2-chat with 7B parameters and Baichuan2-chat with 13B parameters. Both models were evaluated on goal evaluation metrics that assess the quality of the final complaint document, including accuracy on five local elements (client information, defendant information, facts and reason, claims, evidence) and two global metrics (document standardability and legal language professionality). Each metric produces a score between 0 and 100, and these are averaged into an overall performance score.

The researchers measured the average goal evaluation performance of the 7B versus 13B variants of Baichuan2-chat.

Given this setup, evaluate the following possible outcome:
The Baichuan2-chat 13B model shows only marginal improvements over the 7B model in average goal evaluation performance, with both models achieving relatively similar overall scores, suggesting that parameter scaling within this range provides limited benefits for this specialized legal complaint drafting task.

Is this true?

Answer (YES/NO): NO